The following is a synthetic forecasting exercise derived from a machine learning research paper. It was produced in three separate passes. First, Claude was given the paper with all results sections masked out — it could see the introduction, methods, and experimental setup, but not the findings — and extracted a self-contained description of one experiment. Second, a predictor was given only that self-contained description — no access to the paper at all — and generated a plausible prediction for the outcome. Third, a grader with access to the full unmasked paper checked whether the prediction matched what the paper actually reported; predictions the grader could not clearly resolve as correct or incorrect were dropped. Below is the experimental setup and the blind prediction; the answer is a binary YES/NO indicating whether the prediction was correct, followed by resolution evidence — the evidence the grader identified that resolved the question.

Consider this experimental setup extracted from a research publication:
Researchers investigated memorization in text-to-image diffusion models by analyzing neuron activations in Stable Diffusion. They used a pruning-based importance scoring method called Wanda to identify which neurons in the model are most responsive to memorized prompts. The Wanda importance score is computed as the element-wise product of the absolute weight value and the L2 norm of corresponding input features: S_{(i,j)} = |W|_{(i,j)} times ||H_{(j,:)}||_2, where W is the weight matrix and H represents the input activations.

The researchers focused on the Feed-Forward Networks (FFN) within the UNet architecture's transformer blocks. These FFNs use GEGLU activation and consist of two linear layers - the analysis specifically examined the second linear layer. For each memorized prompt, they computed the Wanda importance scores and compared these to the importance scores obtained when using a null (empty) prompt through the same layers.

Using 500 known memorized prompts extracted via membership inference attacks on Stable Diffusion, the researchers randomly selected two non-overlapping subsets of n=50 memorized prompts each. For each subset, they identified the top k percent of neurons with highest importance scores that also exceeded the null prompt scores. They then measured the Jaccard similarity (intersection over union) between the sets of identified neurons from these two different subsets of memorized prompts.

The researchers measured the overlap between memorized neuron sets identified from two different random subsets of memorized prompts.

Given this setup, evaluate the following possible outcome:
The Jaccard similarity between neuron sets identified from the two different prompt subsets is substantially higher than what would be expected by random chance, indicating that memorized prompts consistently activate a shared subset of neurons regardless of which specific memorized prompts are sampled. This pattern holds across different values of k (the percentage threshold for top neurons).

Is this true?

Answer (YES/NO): YES